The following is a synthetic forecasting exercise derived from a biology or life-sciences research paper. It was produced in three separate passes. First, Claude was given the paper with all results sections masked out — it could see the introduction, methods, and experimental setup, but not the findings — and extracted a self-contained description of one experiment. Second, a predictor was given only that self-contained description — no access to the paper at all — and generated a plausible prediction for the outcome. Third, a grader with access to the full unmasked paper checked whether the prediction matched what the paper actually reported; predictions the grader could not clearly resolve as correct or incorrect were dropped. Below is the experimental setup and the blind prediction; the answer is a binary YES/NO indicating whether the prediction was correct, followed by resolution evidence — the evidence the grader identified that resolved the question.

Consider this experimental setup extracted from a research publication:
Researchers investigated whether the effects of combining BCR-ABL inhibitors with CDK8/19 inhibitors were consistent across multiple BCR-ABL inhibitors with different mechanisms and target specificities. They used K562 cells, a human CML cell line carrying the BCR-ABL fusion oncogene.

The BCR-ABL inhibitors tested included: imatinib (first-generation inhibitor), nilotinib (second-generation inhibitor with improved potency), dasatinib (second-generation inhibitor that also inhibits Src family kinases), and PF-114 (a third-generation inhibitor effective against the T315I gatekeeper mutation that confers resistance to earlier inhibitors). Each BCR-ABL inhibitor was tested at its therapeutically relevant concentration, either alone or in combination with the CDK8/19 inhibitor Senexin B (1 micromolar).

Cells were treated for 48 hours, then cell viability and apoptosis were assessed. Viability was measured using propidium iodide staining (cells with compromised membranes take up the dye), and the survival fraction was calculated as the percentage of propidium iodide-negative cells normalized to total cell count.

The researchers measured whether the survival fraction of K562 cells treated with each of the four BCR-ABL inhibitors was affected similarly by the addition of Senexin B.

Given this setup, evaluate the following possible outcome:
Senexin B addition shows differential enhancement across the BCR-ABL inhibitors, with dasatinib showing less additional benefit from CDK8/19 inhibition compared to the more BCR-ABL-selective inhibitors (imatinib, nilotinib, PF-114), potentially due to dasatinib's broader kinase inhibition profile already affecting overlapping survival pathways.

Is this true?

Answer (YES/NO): NO